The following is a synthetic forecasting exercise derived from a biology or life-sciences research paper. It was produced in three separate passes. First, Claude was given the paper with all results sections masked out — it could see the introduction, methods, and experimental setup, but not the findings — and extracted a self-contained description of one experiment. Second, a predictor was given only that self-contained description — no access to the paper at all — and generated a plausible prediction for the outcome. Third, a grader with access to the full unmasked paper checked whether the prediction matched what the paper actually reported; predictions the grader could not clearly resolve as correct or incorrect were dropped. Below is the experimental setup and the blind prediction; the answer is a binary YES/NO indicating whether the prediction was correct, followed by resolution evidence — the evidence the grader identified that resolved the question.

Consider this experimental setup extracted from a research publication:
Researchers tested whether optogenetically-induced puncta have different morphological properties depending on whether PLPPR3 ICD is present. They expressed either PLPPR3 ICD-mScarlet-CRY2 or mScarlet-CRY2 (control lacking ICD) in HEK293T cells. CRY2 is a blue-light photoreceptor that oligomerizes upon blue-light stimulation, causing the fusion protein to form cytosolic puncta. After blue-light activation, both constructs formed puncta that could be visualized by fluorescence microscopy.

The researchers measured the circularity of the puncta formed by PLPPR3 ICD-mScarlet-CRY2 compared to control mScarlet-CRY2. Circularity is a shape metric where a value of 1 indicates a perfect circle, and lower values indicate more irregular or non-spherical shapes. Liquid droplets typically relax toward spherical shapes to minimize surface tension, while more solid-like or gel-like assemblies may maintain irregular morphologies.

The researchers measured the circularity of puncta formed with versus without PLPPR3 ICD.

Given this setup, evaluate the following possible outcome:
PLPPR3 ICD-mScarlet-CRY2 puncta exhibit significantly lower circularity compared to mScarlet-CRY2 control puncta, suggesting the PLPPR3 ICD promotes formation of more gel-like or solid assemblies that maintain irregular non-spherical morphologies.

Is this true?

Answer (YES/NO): NO